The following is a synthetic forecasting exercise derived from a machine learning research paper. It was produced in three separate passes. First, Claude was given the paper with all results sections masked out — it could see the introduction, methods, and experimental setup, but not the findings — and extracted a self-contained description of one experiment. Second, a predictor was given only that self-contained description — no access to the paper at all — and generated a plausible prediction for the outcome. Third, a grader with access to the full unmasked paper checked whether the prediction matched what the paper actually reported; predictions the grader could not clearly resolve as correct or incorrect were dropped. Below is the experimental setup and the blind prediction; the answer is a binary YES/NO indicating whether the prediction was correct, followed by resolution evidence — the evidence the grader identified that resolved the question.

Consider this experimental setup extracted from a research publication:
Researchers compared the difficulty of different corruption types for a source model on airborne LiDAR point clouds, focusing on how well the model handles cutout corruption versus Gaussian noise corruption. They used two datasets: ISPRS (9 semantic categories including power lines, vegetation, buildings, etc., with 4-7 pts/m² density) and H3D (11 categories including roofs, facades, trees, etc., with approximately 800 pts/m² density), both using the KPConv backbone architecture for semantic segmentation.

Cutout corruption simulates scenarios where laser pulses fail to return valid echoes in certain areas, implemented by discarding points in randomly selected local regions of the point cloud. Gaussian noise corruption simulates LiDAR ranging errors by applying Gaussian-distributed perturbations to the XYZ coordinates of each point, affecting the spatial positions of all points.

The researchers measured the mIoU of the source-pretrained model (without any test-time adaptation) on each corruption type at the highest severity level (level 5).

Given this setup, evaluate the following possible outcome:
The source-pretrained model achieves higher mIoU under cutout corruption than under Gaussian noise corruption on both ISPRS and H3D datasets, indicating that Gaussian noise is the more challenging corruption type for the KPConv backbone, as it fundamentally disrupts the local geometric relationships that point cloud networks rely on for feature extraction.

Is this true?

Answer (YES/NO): YES